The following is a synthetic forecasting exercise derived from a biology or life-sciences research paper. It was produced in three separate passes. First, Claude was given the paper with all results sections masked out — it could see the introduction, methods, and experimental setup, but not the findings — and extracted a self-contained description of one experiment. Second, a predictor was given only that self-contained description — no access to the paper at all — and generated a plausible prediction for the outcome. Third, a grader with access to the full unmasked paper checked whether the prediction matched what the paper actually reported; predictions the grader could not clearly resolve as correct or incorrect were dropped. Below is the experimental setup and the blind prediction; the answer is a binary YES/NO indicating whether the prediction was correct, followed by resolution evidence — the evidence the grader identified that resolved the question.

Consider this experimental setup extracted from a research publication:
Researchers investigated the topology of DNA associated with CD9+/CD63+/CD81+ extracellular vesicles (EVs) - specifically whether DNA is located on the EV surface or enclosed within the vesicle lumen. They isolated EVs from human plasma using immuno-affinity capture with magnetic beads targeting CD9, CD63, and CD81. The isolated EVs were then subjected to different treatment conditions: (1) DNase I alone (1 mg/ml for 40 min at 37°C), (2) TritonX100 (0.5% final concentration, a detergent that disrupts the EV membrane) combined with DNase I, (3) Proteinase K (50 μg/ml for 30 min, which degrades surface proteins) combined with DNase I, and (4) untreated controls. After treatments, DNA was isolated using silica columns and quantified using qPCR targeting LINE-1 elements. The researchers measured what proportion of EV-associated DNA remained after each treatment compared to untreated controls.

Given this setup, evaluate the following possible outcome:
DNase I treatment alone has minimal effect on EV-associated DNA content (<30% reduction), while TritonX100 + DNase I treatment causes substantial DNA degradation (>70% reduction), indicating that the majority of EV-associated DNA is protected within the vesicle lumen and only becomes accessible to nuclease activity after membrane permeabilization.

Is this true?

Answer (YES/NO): NO